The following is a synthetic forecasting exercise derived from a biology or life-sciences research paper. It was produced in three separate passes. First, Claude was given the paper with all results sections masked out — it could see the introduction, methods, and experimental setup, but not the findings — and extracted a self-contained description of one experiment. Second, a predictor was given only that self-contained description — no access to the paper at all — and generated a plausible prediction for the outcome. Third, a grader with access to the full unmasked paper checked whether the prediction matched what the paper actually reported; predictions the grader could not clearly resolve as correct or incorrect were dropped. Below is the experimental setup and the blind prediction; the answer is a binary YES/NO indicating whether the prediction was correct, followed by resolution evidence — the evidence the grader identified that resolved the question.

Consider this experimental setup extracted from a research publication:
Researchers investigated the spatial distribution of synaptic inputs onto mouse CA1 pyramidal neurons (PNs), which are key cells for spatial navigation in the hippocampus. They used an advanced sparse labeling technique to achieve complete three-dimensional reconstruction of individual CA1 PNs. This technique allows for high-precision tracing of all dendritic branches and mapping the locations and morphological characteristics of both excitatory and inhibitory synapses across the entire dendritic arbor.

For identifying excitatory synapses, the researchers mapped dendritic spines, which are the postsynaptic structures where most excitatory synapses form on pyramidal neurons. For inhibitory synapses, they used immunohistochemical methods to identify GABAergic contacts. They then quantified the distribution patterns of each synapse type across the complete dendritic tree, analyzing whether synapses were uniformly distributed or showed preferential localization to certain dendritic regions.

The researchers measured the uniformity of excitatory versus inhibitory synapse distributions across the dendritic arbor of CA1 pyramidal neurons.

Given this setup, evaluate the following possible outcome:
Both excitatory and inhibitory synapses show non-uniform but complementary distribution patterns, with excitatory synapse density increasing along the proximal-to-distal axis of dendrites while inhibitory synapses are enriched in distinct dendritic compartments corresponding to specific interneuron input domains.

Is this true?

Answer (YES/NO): NO